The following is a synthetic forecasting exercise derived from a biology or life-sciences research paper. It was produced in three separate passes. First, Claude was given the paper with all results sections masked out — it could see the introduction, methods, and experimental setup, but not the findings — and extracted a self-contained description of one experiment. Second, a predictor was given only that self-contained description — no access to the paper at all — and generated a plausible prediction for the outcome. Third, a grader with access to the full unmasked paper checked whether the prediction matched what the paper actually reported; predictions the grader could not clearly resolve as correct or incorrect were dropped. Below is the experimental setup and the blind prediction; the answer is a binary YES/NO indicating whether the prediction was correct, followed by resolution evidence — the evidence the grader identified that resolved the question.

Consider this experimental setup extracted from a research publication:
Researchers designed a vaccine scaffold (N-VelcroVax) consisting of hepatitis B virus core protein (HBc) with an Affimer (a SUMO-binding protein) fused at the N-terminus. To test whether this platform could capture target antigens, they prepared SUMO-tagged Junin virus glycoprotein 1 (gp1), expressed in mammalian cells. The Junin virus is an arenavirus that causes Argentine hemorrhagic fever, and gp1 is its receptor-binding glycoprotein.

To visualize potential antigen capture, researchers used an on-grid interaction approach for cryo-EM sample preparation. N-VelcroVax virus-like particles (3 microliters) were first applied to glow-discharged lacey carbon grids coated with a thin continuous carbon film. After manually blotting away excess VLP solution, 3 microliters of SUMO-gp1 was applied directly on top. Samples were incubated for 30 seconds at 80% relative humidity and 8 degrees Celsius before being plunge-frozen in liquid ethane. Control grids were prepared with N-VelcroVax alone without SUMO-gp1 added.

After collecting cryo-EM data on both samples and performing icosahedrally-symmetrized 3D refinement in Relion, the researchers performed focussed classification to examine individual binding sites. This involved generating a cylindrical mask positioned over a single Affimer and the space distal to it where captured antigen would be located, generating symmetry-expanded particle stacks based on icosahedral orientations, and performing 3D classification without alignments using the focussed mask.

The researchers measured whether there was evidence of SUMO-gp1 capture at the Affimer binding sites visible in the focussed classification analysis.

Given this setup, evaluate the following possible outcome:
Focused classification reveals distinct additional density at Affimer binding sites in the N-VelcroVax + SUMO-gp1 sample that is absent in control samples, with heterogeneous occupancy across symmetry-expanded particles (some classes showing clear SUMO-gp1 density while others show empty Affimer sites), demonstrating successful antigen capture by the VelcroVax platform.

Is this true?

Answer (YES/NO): YES